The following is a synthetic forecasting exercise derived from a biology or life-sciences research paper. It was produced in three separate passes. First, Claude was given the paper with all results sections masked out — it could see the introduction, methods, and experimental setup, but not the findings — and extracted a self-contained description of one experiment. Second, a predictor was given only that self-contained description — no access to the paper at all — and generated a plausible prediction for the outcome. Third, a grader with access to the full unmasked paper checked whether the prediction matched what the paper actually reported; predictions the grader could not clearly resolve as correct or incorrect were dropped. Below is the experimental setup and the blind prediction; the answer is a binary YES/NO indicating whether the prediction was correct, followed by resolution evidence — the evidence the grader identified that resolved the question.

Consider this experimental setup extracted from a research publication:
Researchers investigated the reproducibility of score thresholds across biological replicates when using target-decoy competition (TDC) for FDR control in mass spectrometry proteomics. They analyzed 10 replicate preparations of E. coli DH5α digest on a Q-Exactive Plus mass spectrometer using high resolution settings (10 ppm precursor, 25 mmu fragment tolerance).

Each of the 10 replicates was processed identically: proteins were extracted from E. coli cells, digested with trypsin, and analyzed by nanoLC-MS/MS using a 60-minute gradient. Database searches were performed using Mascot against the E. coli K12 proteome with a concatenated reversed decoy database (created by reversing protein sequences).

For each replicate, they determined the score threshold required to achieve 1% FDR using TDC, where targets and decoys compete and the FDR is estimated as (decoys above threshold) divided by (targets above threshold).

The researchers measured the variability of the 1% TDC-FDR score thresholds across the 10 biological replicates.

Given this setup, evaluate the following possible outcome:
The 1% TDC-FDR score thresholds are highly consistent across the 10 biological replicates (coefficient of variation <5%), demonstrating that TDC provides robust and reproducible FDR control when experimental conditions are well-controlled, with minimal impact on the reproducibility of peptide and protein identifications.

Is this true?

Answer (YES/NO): NO